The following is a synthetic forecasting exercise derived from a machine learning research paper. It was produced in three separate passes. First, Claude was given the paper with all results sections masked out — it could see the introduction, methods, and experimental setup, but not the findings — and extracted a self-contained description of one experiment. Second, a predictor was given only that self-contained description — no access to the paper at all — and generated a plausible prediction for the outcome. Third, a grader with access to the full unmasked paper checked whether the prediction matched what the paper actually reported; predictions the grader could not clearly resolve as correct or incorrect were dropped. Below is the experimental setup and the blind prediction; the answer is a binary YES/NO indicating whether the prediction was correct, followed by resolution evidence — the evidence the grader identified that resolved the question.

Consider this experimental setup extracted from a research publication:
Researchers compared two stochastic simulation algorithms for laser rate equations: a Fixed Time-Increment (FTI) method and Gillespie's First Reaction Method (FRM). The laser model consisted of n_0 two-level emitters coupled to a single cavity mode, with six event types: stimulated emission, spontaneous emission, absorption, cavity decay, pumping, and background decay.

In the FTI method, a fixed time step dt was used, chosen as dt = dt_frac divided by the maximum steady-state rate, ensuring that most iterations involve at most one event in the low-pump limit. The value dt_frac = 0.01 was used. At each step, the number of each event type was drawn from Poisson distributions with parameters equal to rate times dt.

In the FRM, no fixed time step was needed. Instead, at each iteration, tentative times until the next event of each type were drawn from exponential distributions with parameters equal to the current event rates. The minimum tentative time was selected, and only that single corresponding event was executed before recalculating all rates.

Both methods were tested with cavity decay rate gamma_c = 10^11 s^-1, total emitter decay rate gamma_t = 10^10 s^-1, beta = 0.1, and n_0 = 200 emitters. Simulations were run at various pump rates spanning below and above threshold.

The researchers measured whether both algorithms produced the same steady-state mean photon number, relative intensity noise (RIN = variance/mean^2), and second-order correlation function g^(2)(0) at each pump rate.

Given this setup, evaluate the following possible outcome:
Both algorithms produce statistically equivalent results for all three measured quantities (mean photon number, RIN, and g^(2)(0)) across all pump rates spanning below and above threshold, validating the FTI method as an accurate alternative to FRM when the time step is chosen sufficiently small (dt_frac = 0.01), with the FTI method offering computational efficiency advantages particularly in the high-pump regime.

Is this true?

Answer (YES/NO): NO